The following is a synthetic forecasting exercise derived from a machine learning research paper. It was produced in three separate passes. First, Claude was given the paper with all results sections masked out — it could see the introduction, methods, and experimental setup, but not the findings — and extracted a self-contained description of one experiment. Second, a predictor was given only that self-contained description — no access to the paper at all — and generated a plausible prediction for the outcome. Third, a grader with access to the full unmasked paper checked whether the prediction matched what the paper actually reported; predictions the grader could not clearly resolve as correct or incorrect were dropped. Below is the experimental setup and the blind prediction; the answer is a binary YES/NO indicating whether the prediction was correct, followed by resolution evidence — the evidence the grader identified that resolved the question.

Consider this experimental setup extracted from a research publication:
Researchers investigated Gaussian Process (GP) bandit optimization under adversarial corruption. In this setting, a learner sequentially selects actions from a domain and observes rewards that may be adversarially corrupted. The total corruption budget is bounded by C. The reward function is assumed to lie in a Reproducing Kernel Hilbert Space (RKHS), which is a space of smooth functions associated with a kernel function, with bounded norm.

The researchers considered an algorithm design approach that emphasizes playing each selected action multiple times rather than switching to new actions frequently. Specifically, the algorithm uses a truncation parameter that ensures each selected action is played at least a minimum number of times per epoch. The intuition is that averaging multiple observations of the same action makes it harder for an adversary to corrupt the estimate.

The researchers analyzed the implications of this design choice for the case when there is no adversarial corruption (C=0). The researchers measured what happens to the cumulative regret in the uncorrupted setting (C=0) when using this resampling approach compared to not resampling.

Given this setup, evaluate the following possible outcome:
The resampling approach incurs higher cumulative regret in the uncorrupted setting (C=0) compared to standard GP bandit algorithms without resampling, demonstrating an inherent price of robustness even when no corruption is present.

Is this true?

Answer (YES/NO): YES